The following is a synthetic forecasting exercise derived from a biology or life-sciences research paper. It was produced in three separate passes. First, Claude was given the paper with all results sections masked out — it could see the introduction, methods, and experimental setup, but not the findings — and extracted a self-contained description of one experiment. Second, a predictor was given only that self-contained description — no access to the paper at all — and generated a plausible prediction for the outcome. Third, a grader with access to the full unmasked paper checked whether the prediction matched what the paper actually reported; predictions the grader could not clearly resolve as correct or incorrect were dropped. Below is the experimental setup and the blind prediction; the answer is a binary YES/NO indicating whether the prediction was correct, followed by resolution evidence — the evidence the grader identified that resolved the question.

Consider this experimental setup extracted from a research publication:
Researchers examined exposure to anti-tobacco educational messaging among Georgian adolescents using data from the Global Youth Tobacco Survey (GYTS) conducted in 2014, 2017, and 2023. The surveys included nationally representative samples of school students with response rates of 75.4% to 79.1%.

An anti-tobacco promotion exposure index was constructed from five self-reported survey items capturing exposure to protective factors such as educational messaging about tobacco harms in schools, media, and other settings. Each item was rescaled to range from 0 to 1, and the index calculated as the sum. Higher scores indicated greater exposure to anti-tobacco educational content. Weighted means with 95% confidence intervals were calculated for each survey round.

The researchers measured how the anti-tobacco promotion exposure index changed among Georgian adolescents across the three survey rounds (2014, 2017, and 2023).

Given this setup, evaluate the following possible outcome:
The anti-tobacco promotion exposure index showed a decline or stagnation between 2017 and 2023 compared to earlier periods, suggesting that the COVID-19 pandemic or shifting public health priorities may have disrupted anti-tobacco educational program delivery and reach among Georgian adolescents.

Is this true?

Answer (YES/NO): YES